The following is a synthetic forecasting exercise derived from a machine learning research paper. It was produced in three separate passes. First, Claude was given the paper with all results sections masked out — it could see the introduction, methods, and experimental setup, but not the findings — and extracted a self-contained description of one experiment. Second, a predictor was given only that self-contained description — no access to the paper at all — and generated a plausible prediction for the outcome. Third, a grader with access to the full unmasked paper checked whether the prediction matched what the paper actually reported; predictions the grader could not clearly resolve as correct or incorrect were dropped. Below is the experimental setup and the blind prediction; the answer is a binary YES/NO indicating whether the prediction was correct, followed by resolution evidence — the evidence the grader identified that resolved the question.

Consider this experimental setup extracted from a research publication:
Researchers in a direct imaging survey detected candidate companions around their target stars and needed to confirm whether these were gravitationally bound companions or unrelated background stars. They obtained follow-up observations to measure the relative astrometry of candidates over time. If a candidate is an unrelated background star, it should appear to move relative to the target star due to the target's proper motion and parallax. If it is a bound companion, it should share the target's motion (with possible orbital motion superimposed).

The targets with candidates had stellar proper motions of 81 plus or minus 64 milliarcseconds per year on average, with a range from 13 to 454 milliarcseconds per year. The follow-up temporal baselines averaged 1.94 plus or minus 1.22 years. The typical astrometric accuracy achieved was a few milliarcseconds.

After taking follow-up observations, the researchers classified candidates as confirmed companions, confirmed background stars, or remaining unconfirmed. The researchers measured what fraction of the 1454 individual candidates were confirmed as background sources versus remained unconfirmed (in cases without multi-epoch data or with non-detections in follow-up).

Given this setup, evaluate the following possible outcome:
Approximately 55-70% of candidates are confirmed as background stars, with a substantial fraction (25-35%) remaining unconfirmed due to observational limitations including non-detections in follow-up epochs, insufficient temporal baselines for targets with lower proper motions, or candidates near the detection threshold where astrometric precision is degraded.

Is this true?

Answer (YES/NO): NO